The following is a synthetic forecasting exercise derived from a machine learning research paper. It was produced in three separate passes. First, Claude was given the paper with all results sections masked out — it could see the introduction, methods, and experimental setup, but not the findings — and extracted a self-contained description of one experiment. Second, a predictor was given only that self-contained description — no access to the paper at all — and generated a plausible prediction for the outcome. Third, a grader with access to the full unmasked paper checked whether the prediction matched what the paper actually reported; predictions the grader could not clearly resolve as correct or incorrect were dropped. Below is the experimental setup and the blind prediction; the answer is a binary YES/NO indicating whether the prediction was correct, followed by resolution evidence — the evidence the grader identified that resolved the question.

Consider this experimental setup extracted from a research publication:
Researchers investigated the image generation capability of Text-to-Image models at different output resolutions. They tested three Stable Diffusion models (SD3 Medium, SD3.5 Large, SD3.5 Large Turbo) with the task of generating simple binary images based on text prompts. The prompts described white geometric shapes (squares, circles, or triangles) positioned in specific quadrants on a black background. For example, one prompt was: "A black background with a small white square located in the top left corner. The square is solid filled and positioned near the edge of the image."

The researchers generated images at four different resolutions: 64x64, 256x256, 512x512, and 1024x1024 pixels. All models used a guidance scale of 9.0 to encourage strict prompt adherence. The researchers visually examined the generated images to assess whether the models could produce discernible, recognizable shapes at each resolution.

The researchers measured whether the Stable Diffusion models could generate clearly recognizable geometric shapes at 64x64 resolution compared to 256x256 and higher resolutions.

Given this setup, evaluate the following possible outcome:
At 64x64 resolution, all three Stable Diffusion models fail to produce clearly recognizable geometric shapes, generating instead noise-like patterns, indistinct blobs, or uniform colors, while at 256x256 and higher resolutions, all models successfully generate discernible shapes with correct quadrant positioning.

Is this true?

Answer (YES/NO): NO